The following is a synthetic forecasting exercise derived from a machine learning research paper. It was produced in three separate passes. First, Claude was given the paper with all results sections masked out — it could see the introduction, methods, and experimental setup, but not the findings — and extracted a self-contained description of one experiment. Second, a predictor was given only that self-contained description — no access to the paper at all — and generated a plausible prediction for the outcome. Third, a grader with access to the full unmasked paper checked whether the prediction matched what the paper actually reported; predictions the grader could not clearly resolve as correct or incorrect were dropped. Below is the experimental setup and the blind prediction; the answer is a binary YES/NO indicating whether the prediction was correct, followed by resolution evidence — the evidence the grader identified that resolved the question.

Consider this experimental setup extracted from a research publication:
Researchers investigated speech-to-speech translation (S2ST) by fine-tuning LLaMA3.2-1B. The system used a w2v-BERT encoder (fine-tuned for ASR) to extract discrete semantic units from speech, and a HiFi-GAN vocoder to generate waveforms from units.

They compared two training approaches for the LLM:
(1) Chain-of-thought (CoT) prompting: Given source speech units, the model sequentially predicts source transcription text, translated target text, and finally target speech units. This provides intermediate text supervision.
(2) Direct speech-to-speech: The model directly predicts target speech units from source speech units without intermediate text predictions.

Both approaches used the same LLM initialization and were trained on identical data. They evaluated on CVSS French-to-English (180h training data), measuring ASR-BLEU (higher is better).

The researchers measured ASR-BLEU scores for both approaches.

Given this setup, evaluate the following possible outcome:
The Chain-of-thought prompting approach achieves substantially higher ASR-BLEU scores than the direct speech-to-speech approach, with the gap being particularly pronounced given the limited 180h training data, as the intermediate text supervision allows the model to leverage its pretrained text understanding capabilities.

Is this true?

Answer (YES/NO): YES